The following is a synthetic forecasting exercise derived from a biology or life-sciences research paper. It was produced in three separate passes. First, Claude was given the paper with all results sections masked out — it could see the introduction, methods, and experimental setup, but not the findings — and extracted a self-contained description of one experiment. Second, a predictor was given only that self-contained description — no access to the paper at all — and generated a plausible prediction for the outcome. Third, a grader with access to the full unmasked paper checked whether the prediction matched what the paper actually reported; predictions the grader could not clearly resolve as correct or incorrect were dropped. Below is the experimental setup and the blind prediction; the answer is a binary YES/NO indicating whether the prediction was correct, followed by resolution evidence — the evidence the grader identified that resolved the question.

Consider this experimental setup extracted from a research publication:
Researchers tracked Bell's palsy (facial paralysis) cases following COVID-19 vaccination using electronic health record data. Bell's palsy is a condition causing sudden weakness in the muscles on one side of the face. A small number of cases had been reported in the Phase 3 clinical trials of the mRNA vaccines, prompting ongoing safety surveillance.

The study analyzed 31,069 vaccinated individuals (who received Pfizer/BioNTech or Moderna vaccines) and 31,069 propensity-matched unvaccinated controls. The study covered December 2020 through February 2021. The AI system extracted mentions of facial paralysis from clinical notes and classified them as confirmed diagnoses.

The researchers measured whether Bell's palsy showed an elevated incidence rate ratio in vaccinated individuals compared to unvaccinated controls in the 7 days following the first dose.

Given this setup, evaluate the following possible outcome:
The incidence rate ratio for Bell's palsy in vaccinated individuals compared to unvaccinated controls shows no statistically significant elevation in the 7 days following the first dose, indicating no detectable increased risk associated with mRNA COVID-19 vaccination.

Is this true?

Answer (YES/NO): YES